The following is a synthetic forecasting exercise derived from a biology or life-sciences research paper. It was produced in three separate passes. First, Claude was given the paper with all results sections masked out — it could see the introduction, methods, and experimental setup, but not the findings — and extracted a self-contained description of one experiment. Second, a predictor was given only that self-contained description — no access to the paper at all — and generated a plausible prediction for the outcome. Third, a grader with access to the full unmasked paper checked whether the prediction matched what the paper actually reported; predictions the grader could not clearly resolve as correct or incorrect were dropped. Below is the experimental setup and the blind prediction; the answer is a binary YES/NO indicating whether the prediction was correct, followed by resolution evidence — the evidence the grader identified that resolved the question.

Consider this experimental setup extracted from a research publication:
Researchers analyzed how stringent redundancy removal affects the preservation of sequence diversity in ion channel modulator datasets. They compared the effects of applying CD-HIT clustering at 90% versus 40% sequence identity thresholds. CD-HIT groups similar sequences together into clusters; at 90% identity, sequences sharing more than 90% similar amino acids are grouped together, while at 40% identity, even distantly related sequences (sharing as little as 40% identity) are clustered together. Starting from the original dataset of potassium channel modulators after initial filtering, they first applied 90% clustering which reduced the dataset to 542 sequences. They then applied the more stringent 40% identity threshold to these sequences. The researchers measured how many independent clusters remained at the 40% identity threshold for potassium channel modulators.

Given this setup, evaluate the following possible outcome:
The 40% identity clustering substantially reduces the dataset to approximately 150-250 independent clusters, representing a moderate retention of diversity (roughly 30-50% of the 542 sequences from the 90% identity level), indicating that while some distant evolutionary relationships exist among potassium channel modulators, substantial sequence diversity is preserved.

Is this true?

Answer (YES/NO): NO